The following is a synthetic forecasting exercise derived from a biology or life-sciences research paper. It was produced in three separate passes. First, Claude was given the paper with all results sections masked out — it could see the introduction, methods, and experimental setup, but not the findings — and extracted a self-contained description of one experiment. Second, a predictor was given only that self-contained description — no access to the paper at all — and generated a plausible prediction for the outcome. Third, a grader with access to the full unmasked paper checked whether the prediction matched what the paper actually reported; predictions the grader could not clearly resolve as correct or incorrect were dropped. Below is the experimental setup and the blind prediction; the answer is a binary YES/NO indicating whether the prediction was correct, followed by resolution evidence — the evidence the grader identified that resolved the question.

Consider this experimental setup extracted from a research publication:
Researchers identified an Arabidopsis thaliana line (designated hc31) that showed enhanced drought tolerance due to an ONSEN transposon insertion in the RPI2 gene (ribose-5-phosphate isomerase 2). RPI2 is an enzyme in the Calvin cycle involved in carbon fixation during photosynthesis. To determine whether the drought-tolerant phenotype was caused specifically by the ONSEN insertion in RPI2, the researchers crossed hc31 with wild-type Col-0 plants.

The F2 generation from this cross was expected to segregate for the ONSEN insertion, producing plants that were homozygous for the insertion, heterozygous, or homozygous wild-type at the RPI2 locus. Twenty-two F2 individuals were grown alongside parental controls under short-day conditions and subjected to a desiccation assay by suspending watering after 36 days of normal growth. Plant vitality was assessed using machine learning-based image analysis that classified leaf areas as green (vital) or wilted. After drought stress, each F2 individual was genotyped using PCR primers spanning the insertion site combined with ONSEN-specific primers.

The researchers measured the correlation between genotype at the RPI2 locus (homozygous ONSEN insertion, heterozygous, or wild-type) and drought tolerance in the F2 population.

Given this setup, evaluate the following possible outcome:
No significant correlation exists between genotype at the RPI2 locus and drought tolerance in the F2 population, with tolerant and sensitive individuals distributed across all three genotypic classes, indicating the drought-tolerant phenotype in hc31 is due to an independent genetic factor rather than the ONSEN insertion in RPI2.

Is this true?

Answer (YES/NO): NO